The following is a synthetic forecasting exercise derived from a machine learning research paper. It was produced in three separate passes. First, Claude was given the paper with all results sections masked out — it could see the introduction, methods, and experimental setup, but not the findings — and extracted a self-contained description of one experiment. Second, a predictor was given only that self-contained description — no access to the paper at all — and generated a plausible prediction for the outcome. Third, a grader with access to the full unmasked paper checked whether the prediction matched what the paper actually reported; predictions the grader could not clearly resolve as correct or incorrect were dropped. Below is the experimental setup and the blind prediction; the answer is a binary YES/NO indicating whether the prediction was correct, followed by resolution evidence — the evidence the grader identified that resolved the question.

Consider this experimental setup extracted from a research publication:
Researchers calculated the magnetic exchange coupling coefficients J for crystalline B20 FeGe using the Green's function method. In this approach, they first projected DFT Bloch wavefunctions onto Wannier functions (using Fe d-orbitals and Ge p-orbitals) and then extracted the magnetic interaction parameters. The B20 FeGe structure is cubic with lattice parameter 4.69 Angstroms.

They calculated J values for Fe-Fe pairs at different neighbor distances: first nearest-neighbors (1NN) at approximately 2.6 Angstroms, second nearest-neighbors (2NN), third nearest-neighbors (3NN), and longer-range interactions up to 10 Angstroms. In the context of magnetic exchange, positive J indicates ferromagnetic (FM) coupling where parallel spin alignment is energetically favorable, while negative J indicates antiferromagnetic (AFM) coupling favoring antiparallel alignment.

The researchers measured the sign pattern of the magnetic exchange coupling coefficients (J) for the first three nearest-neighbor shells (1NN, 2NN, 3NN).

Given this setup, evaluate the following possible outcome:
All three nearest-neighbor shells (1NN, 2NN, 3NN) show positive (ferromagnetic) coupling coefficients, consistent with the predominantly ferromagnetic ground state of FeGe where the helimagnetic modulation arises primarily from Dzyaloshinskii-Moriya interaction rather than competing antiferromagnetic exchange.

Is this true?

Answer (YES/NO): NO